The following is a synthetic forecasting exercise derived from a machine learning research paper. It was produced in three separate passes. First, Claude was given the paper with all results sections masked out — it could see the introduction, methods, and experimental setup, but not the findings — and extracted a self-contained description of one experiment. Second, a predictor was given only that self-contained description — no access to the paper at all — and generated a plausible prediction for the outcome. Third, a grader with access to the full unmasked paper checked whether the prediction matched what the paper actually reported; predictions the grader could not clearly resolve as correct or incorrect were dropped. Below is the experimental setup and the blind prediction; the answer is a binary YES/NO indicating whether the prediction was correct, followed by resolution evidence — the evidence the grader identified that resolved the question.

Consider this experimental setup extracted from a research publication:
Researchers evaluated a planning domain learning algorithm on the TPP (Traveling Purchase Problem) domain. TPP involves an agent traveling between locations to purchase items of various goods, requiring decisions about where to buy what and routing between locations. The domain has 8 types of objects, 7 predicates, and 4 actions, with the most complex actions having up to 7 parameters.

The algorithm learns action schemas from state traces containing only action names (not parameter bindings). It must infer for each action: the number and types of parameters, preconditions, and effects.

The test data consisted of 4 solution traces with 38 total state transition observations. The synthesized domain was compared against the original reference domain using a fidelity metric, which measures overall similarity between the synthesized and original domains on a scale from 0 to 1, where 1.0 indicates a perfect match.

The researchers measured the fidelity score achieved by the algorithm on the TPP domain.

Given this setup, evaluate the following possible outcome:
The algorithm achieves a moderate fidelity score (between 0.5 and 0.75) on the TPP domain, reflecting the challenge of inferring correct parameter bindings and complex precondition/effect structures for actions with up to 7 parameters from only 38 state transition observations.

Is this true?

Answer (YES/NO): NO